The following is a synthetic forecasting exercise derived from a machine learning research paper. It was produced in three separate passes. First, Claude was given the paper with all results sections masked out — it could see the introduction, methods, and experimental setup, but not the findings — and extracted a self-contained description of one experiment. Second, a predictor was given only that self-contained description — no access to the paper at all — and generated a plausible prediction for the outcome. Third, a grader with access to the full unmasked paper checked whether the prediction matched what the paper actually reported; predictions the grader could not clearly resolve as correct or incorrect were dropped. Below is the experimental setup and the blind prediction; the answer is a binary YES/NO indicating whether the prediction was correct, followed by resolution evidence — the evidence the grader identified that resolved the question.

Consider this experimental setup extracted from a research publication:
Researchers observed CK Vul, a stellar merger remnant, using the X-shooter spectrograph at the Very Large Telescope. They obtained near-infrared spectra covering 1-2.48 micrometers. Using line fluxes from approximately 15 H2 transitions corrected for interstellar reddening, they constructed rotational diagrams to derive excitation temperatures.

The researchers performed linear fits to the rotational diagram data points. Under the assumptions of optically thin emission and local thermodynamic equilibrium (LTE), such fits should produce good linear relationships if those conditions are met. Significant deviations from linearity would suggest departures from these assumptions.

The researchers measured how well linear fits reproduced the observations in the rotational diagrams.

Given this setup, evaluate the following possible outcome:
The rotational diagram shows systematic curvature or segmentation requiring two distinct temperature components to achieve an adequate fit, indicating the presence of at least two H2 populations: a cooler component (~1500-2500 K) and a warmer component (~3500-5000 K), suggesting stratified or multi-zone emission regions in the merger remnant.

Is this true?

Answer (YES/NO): NO